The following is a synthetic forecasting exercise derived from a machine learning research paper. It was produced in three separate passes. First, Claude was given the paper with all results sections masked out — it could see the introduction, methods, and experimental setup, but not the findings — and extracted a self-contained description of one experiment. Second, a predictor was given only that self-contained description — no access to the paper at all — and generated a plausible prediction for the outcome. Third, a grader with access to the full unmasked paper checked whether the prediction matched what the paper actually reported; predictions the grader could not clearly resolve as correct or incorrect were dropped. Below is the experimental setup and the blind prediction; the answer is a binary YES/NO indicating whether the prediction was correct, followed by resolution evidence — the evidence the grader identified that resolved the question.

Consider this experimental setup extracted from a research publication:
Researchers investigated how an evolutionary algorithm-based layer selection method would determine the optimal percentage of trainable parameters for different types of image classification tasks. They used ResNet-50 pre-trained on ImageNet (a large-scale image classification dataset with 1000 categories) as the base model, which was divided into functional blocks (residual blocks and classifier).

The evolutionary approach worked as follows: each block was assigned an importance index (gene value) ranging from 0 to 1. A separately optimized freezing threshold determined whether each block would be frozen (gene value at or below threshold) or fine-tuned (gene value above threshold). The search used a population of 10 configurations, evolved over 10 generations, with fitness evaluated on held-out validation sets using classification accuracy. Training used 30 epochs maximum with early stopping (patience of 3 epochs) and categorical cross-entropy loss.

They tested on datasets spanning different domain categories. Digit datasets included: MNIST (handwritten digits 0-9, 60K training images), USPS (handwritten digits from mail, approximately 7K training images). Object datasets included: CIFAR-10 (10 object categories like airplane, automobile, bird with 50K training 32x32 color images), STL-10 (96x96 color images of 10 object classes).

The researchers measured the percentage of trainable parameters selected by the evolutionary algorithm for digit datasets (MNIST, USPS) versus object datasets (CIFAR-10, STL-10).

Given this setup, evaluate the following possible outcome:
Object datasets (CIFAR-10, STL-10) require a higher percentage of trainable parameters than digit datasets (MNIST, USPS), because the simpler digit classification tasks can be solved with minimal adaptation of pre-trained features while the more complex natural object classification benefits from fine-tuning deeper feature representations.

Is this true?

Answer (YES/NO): YES